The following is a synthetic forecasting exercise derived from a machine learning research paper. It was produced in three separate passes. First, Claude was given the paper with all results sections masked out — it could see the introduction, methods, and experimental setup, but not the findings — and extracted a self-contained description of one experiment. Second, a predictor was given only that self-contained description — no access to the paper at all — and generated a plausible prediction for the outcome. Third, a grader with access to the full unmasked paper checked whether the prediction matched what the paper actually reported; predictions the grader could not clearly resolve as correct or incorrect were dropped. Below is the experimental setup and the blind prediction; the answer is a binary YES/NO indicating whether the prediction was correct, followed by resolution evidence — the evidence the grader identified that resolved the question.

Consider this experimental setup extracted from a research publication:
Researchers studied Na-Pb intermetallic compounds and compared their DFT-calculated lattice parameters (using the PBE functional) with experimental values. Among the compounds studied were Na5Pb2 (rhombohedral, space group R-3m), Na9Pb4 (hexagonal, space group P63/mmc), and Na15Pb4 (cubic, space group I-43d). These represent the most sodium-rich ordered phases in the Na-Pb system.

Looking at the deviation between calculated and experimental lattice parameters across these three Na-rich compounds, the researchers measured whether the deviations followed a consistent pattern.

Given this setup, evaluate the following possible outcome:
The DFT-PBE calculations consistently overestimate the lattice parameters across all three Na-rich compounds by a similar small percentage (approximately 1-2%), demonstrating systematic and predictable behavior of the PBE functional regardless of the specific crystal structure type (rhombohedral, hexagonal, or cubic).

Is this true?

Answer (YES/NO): NO